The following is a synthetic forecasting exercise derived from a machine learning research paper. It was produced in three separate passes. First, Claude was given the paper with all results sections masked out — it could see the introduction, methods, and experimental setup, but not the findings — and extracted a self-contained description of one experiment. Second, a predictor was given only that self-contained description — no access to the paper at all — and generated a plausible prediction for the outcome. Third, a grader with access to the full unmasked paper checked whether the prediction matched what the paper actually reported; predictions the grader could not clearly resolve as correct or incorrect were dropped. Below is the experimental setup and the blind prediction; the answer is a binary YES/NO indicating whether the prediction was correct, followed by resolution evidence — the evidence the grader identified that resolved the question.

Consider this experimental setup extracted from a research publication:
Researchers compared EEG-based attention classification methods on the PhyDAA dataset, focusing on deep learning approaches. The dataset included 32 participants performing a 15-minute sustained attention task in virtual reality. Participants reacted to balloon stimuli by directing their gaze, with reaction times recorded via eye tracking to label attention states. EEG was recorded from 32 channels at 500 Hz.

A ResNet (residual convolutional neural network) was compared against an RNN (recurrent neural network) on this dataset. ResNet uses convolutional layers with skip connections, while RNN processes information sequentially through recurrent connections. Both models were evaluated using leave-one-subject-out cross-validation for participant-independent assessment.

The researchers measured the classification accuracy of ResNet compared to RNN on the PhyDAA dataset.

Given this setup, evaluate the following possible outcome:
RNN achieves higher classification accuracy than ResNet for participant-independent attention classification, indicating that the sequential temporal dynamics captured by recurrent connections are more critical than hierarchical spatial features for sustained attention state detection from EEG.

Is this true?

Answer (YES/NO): YES